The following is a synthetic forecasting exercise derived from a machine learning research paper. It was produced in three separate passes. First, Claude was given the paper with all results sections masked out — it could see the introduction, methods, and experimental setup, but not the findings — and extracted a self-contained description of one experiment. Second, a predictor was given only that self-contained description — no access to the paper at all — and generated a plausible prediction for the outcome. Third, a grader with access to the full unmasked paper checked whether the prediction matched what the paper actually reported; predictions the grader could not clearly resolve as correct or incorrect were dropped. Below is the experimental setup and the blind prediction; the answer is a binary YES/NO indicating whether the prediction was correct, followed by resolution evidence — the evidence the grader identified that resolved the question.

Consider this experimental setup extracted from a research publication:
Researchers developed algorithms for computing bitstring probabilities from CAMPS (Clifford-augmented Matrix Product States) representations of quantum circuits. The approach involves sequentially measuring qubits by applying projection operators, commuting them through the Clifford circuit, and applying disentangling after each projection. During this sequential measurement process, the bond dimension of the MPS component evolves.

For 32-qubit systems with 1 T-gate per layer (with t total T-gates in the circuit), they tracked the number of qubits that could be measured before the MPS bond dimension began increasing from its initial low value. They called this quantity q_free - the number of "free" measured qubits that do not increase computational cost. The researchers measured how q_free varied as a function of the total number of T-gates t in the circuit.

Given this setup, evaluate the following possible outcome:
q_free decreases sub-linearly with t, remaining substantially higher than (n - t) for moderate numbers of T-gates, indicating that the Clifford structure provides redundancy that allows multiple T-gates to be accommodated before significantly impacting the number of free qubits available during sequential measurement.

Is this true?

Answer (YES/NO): NO